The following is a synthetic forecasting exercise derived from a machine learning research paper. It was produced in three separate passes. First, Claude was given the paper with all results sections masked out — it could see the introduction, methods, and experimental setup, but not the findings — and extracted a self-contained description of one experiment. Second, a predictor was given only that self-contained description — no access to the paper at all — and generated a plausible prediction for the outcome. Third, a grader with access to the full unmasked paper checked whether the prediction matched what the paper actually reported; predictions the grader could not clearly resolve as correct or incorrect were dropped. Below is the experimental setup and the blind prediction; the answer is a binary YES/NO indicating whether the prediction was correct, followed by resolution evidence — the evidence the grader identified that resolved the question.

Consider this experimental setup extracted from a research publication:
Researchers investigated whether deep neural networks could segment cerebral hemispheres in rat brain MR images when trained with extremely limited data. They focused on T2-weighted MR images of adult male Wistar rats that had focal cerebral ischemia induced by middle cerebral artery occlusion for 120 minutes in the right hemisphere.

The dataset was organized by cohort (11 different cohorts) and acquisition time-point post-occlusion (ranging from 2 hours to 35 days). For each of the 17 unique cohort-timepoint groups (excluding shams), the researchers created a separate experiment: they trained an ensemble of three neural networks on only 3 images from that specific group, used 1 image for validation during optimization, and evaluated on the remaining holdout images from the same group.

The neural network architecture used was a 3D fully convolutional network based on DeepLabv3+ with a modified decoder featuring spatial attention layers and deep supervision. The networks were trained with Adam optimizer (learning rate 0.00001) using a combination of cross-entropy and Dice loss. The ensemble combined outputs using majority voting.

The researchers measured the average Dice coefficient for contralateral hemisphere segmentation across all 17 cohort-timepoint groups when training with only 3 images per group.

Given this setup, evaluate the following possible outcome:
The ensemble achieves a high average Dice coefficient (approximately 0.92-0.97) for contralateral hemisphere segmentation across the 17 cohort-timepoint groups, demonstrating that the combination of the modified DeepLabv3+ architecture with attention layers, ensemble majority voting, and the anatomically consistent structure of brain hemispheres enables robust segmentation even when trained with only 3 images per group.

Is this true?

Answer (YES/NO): YES